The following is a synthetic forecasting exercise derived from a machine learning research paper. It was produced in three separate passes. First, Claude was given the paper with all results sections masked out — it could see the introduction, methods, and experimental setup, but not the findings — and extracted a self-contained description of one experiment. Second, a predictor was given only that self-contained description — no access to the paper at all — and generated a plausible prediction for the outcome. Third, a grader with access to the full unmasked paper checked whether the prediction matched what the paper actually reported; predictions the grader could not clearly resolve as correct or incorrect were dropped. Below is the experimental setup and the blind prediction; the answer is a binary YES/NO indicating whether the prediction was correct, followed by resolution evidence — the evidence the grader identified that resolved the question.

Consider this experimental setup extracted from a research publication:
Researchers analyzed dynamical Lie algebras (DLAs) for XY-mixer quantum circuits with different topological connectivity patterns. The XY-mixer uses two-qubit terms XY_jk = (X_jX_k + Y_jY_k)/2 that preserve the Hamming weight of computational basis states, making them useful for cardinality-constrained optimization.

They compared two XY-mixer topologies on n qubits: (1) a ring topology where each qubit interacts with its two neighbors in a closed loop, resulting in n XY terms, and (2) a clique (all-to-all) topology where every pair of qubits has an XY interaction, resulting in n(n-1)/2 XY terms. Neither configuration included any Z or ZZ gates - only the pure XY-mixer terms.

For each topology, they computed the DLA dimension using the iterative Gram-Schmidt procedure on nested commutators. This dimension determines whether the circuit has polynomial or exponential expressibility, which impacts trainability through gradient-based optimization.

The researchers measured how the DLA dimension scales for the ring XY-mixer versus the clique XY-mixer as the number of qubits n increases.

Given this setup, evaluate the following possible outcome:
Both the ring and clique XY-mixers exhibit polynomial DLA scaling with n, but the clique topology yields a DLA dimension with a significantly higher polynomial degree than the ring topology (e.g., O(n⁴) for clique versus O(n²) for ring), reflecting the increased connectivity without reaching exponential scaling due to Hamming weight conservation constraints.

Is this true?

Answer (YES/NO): NO